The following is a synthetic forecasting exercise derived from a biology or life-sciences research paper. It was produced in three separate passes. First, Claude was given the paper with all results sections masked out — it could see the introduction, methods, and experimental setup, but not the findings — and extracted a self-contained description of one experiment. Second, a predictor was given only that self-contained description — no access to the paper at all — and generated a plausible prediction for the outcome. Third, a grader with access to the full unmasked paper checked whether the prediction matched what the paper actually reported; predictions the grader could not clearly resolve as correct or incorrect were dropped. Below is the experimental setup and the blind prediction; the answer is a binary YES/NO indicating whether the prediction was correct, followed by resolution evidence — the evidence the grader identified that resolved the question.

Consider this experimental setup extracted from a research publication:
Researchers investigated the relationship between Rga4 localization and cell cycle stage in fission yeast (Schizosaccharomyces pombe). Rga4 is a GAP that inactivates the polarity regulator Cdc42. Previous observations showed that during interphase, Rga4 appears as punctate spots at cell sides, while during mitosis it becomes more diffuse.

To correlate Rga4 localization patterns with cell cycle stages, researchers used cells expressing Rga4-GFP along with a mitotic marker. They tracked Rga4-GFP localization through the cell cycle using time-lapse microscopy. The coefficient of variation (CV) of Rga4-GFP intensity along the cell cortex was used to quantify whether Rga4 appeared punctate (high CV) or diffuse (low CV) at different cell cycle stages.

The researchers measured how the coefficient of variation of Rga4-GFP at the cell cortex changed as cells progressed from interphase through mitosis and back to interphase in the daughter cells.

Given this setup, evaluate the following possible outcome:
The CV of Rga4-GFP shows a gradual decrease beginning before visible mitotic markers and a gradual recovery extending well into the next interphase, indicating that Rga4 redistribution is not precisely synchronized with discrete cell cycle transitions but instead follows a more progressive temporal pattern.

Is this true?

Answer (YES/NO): NO